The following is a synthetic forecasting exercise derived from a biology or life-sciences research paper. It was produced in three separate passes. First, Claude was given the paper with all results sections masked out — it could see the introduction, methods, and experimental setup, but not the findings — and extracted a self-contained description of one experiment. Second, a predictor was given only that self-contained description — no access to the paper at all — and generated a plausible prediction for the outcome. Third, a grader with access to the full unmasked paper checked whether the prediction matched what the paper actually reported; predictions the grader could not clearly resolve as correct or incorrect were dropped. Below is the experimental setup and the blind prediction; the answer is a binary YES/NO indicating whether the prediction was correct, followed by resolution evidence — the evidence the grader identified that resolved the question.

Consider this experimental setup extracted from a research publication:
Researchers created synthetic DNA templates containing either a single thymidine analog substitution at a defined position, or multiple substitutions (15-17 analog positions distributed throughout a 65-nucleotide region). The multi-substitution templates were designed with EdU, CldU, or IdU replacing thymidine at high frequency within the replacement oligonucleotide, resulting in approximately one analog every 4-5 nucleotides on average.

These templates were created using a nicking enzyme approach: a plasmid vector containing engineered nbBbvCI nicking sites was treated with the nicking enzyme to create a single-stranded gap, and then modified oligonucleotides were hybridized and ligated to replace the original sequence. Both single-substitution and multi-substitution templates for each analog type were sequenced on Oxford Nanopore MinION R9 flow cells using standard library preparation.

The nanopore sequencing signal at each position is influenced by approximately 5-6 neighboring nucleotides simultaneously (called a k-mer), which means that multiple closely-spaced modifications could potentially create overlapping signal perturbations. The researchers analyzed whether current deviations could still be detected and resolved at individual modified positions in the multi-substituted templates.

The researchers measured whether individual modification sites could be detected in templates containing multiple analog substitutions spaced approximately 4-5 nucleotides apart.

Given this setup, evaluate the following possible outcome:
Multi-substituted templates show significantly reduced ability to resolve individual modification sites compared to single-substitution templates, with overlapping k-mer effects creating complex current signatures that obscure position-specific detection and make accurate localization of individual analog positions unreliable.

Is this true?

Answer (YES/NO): NO